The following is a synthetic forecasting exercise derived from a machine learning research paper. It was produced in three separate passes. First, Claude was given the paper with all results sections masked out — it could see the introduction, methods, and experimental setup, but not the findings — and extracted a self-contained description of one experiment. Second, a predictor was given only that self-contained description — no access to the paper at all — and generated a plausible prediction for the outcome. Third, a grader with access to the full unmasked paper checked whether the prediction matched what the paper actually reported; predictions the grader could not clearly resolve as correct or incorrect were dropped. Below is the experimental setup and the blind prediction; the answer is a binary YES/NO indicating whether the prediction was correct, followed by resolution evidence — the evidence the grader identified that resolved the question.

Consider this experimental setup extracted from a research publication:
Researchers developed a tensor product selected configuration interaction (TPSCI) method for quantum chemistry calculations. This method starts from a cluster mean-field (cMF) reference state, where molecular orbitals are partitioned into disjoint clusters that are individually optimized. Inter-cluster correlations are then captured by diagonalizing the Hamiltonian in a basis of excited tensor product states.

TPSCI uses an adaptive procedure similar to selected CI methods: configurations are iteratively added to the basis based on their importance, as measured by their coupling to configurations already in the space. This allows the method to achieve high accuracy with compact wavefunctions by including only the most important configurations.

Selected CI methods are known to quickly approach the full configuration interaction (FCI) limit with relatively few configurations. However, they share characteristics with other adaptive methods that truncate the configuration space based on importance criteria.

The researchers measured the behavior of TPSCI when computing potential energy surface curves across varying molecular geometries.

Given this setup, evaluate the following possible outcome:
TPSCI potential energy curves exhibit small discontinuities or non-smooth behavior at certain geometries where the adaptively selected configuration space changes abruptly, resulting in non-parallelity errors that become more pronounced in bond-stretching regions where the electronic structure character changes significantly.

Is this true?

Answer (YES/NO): YES